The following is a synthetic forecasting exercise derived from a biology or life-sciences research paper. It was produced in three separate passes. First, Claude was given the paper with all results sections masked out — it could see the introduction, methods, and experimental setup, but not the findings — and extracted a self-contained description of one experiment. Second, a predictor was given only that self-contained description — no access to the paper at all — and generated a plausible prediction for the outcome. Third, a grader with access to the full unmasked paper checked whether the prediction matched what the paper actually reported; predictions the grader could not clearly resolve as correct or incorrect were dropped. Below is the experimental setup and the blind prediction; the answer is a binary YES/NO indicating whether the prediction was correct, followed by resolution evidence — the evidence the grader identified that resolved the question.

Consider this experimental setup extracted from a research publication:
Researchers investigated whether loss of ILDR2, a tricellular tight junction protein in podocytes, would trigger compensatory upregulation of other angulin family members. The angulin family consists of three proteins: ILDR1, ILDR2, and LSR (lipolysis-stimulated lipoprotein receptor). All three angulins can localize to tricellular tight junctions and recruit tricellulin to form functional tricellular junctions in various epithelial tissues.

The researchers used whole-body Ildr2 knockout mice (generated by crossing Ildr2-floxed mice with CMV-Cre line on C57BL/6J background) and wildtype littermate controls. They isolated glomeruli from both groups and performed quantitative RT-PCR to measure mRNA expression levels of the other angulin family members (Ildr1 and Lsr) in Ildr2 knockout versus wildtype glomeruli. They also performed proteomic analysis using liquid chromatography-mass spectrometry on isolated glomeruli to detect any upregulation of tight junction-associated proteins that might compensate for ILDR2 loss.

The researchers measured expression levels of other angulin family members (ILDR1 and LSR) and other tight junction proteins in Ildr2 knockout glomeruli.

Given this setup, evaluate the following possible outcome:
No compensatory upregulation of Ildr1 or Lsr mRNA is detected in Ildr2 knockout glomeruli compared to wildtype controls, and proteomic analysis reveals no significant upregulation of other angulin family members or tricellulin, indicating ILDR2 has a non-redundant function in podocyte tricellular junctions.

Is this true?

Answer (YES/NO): YES